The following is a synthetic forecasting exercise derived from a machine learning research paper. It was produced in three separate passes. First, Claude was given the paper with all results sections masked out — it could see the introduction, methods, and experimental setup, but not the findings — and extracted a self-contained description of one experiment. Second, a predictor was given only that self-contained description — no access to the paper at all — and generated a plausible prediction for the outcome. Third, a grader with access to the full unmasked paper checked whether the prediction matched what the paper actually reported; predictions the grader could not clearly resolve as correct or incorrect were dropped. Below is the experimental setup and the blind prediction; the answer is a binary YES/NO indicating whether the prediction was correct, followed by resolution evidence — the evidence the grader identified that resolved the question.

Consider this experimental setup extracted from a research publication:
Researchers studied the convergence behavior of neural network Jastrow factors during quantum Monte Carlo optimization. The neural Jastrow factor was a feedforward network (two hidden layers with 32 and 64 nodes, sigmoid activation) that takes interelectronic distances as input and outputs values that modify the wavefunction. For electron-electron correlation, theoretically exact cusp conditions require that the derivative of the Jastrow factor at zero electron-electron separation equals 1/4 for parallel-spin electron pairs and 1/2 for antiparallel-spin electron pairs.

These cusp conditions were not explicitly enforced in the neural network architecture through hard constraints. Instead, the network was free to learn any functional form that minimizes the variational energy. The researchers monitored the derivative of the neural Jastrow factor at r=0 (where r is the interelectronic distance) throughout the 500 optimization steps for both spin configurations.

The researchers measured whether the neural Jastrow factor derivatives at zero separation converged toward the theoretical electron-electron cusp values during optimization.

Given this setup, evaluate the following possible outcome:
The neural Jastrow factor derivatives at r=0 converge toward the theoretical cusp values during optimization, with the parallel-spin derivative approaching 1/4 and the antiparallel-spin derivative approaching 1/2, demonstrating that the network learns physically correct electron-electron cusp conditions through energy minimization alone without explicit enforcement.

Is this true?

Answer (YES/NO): YES